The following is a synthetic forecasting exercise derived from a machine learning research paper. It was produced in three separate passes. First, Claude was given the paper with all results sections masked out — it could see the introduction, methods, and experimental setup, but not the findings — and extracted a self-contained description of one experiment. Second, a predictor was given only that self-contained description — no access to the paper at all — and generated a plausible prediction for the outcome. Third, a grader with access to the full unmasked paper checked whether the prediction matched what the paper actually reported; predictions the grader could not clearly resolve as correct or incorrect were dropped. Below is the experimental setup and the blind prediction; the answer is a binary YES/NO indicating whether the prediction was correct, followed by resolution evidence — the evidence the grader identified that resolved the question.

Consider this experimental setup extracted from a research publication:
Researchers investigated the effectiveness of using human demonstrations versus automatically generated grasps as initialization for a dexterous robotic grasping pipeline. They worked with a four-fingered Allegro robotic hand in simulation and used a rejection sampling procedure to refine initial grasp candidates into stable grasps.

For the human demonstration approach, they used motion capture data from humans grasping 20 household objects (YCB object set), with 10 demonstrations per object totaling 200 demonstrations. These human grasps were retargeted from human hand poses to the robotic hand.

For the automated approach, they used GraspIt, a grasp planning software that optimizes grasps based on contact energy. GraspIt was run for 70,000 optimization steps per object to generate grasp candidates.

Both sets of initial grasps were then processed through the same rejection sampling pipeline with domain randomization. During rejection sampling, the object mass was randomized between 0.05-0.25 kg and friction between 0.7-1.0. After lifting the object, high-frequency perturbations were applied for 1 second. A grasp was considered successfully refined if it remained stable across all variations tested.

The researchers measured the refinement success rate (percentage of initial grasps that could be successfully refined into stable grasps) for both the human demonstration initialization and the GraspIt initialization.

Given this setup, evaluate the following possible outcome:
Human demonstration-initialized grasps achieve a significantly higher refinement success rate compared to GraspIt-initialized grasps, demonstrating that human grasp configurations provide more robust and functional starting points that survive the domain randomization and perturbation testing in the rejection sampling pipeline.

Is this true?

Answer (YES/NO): YES